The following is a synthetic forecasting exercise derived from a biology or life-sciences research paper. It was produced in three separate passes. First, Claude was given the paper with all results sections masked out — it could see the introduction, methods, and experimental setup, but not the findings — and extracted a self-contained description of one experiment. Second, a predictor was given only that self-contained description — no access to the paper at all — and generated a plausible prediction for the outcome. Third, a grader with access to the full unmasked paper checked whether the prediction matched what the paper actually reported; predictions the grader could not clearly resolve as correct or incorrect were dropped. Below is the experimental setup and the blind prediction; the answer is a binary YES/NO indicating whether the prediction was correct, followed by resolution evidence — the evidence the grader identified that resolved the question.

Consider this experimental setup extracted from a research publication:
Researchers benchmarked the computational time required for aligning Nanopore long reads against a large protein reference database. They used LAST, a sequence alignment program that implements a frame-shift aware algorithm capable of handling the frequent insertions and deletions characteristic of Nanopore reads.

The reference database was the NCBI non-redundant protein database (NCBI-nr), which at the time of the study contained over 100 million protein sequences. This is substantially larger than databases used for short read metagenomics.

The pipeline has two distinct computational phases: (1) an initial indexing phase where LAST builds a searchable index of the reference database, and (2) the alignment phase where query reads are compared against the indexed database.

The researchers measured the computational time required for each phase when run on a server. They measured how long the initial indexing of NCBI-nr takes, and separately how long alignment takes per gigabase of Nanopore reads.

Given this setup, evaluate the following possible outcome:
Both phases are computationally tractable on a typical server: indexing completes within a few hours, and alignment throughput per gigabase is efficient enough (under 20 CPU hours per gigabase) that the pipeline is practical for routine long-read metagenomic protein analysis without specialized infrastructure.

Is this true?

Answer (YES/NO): NO